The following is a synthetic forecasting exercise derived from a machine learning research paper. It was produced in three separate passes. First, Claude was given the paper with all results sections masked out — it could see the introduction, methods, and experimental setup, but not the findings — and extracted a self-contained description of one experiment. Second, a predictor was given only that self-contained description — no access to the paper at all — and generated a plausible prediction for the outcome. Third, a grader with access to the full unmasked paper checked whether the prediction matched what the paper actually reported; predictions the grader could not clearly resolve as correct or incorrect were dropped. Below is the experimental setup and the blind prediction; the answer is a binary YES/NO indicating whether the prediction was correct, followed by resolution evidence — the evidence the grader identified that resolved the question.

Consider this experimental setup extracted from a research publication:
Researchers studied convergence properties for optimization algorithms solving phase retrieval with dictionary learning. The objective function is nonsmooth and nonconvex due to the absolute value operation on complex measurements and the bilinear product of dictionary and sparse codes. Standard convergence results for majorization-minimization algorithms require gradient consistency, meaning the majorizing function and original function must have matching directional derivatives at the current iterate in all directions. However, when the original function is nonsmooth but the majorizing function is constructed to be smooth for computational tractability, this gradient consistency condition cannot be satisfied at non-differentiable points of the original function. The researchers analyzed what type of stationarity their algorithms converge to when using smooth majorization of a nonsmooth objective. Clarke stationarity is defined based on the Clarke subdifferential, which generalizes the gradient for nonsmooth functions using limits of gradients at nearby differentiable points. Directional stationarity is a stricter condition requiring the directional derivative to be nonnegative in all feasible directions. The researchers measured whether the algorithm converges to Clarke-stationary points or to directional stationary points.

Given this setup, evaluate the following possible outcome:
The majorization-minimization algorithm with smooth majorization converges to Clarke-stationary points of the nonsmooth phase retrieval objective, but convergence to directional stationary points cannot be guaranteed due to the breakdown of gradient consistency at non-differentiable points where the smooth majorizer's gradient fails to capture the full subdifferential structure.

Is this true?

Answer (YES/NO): YES